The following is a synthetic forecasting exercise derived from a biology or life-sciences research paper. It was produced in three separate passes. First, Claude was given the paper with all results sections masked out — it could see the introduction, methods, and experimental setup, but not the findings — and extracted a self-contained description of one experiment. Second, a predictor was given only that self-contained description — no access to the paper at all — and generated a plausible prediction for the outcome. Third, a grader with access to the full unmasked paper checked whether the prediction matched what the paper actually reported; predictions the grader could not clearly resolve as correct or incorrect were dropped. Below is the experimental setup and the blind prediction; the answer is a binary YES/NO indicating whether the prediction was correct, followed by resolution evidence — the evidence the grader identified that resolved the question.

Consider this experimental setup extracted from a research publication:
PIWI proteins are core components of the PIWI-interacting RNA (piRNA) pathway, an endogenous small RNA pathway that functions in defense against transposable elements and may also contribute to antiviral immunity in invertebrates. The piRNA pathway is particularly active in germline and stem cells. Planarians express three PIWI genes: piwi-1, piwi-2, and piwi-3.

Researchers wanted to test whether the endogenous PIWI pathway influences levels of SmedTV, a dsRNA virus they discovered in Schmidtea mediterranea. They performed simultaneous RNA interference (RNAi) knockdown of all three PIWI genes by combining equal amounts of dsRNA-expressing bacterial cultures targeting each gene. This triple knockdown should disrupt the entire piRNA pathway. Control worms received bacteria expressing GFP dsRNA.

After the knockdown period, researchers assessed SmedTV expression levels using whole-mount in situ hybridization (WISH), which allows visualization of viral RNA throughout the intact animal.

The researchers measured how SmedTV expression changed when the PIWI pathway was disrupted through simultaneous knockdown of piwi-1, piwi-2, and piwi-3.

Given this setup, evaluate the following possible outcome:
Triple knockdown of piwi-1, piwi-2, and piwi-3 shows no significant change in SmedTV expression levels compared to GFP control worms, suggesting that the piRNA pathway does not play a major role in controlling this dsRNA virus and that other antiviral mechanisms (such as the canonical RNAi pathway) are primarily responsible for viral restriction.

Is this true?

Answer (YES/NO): YES